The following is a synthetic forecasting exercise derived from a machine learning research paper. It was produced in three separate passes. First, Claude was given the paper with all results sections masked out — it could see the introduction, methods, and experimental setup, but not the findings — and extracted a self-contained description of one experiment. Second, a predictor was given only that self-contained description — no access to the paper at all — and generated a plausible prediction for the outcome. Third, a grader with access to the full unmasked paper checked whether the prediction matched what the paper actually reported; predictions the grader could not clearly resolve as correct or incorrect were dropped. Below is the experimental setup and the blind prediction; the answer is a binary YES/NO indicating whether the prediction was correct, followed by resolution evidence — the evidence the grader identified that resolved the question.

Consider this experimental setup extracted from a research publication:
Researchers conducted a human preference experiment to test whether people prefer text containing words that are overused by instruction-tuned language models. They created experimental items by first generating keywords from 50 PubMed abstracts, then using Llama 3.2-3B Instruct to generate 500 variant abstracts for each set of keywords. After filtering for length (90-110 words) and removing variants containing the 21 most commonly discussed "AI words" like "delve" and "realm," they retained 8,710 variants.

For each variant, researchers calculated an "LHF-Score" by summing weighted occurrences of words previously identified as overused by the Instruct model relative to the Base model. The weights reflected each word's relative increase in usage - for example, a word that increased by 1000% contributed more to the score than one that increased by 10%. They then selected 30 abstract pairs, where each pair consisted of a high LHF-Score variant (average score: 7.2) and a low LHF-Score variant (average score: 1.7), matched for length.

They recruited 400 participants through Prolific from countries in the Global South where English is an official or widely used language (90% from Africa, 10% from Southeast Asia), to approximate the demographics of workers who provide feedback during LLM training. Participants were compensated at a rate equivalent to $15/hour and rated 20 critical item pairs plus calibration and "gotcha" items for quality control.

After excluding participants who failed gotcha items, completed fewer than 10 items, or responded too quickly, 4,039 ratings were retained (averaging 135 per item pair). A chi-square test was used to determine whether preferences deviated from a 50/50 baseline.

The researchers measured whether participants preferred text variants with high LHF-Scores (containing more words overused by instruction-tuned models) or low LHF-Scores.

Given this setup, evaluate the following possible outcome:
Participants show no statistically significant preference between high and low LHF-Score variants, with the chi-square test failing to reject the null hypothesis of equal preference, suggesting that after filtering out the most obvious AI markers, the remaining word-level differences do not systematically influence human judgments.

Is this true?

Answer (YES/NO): NO